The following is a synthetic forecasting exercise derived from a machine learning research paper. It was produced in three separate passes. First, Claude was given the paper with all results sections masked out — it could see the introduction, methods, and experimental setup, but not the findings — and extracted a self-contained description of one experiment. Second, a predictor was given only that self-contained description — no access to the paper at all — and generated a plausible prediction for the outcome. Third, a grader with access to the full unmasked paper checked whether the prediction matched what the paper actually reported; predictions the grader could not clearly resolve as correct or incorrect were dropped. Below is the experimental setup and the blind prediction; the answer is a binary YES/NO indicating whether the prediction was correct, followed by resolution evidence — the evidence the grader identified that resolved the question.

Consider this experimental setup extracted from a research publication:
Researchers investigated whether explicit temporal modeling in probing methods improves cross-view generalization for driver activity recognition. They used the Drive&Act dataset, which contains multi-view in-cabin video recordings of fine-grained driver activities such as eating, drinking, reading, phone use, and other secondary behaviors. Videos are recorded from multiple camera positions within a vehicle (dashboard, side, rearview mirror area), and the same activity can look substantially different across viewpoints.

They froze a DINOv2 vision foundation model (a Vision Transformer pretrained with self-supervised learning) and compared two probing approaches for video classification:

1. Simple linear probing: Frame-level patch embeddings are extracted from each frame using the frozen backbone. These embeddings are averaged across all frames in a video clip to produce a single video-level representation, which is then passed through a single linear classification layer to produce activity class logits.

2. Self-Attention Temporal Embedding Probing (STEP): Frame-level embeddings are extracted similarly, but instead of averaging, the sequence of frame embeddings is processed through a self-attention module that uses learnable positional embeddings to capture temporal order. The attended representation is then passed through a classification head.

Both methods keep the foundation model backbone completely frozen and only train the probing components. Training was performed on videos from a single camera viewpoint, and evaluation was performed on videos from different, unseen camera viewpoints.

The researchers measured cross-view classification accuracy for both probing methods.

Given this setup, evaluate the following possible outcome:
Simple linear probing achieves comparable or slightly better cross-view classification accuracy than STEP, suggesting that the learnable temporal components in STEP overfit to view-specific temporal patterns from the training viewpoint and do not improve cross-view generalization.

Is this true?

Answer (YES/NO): NO